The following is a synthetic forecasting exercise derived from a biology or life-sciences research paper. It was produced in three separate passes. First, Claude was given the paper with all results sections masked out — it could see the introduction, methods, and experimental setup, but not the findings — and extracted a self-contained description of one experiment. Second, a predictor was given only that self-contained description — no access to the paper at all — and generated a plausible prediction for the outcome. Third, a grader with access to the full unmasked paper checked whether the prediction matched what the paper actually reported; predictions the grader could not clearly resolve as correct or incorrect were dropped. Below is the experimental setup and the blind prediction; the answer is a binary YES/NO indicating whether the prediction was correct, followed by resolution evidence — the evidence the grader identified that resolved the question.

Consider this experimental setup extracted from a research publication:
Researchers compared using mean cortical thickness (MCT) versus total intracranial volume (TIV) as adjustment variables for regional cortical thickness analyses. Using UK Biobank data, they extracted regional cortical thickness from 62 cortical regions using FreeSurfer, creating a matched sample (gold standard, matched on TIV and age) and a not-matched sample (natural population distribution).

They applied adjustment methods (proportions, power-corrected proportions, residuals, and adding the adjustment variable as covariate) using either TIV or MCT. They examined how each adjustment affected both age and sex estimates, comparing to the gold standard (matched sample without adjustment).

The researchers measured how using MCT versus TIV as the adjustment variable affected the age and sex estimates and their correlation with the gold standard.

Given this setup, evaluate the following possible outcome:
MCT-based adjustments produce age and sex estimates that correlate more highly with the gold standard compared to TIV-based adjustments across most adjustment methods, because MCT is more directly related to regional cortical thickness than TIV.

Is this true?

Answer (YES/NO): NO